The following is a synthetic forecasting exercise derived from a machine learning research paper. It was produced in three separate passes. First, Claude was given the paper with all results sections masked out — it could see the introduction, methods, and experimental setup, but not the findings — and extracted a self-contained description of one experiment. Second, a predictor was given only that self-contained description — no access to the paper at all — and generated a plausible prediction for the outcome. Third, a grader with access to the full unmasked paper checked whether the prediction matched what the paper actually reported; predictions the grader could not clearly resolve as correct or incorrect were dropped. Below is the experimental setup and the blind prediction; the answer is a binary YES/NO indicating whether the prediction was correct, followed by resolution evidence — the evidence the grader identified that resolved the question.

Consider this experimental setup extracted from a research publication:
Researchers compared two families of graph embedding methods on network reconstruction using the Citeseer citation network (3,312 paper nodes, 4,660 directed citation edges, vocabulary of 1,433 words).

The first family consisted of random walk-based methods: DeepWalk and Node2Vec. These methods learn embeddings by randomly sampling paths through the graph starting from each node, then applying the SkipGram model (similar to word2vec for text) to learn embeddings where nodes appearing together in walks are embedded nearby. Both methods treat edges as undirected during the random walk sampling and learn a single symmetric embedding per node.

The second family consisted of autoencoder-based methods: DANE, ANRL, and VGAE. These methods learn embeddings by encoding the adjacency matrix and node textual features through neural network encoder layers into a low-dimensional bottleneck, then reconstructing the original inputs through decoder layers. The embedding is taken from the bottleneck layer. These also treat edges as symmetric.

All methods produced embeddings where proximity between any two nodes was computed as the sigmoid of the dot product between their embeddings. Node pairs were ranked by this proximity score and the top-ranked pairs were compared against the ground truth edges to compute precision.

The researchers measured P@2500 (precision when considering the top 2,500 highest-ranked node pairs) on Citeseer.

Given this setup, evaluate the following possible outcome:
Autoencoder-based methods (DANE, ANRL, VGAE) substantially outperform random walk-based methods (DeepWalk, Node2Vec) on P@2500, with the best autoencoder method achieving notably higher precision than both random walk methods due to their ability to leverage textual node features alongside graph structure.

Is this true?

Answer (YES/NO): NO